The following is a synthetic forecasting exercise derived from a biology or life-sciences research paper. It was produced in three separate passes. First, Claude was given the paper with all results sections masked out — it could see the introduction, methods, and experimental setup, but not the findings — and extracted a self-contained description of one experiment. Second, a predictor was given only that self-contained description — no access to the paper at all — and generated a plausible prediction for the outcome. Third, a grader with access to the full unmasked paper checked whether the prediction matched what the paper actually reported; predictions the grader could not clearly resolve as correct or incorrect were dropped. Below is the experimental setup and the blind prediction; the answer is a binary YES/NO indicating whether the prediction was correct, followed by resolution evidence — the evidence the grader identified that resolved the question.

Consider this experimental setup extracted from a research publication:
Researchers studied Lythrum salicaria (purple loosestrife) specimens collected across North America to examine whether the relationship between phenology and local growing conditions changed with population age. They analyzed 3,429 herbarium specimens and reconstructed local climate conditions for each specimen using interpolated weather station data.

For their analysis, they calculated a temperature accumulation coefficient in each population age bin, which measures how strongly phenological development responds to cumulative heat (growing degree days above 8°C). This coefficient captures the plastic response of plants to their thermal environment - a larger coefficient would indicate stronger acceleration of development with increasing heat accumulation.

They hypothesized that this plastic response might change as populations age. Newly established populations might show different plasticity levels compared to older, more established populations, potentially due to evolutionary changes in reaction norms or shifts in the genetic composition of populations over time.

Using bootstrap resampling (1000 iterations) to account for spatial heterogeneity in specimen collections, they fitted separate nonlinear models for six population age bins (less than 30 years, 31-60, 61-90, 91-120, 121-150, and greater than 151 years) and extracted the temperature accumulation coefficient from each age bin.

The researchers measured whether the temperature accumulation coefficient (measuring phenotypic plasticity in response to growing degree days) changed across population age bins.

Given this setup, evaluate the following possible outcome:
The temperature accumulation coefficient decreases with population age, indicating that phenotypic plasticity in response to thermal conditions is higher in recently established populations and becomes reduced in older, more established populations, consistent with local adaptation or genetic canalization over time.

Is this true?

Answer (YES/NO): NO